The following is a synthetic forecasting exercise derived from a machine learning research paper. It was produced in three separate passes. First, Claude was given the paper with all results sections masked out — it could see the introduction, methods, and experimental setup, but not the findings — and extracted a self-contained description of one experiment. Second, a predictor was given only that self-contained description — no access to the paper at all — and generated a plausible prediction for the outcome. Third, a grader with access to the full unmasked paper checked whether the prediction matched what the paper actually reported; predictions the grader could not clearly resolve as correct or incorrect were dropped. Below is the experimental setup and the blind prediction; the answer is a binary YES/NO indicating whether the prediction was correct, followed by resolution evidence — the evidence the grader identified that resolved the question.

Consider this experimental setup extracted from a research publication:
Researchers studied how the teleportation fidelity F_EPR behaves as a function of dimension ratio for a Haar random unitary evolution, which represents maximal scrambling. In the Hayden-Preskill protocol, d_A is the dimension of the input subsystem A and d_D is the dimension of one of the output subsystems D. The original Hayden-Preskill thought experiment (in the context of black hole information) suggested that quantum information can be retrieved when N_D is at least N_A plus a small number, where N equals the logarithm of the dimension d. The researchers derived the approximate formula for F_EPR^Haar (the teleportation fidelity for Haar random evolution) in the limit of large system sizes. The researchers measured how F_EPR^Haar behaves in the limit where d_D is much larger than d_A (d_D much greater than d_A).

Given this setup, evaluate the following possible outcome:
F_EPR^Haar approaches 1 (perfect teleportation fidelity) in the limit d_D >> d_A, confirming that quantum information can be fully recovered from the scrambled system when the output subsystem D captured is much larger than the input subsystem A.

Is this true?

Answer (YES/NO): YES